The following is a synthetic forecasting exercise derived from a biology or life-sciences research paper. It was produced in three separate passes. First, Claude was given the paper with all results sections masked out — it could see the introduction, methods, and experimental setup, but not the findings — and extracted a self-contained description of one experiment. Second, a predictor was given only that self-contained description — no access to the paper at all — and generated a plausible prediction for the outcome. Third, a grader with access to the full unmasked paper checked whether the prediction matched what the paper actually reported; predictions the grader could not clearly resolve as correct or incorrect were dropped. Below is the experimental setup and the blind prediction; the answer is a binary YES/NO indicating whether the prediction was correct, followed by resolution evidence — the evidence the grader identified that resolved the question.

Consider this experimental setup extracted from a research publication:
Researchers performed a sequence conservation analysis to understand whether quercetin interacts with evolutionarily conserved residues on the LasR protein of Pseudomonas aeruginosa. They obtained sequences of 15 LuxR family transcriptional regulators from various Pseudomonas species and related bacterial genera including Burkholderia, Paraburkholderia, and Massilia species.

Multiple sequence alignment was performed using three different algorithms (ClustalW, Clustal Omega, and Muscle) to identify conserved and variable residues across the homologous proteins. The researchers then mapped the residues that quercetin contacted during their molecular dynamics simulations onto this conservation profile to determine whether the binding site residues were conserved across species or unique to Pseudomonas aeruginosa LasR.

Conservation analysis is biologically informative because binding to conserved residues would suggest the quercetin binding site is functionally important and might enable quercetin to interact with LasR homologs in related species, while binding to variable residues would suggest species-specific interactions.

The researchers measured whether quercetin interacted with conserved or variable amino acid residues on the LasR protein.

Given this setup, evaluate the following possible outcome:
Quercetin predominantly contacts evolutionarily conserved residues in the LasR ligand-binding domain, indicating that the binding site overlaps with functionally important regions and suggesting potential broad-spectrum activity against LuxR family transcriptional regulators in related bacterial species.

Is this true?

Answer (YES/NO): YES